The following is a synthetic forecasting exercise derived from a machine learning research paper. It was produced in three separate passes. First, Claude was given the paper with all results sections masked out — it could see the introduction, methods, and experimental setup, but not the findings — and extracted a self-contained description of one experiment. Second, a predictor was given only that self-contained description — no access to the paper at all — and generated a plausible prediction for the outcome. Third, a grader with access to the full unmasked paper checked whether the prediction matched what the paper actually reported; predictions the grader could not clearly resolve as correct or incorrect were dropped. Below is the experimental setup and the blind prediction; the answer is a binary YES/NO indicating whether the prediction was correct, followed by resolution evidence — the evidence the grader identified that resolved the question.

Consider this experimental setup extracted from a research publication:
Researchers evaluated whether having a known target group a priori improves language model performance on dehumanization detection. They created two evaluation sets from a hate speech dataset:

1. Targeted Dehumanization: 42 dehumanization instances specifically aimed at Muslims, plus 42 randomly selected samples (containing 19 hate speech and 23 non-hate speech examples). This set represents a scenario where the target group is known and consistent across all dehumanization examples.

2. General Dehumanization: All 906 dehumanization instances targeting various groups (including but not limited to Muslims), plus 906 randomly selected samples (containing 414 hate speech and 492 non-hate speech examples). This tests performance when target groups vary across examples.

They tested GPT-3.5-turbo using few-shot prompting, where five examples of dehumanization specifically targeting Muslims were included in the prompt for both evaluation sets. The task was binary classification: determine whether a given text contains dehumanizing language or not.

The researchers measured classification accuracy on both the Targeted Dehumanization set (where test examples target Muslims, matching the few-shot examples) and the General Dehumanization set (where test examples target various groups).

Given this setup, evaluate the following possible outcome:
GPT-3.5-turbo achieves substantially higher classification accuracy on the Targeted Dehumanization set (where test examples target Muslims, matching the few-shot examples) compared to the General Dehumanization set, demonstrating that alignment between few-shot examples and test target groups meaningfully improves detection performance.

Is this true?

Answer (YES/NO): YES